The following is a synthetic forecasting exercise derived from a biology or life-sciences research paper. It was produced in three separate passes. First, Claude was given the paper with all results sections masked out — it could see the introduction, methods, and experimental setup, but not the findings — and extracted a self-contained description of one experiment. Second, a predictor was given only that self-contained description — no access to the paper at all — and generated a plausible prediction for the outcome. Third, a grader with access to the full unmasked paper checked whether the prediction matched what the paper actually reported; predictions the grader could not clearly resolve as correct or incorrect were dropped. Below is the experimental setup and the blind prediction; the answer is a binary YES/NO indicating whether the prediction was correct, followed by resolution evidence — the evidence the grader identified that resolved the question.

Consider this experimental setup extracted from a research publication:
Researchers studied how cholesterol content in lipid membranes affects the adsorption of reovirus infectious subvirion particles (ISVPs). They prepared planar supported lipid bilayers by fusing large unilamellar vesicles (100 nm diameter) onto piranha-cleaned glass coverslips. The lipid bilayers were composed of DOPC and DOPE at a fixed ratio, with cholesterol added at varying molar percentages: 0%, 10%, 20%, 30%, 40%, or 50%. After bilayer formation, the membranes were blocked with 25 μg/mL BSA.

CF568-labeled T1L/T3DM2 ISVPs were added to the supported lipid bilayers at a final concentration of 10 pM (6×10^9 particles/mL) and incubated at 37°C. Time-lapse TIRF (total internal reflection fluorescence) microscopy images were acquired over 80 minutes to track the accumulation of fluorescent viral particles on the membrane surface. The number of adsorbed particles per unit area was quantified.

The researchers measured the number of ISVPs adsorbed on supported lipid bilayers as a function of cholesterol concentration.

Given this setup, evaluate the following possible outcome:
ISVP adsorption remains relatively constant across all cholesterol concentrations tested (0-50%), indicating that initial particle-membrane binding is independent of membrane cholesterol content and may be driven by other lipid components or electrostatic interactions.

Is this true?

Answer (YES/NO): NO